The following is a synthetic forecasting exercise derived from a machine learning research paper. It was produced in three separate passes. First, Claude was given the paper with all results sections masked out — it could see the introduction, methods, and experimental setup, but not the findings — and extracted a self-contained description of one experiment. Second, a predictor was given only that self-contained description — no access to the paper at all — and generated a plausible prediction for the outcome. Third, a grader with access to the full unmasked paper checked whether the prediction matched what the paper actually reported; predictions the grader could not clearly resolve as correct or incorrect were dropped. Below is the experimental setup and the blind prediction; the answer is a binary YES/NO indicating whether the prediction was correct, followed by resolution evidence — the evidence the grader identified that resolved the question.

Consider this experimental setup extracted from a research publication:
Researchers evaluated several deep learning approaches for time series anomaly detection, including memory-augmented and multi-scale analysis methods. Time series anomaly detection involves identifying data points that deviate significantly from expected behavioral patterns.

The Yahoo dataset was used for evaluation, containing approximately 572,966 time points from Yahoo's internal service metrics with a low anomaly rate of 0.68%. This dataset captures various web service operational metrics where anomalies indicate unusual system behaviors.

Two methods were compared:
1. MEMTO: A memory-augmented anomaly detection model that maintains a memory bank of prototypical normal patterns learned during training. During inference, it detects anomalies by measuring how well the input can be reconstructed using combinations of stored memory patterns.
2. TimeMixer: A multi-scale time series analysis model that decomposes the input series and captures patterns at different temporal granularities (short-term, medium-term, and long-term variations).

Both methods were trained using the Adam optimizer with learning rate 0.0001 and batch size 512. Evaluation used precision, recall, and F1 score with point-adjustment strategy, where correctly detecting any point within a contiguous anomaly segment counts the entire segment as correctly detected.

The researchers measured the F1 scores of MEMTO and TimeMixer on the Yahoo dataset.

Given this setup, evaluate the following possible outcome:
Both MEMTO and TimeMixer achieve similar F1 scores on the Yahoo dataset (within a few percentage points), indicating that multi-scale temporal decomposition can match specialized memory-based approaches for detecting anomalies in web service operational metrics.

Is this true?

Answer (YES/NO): NO